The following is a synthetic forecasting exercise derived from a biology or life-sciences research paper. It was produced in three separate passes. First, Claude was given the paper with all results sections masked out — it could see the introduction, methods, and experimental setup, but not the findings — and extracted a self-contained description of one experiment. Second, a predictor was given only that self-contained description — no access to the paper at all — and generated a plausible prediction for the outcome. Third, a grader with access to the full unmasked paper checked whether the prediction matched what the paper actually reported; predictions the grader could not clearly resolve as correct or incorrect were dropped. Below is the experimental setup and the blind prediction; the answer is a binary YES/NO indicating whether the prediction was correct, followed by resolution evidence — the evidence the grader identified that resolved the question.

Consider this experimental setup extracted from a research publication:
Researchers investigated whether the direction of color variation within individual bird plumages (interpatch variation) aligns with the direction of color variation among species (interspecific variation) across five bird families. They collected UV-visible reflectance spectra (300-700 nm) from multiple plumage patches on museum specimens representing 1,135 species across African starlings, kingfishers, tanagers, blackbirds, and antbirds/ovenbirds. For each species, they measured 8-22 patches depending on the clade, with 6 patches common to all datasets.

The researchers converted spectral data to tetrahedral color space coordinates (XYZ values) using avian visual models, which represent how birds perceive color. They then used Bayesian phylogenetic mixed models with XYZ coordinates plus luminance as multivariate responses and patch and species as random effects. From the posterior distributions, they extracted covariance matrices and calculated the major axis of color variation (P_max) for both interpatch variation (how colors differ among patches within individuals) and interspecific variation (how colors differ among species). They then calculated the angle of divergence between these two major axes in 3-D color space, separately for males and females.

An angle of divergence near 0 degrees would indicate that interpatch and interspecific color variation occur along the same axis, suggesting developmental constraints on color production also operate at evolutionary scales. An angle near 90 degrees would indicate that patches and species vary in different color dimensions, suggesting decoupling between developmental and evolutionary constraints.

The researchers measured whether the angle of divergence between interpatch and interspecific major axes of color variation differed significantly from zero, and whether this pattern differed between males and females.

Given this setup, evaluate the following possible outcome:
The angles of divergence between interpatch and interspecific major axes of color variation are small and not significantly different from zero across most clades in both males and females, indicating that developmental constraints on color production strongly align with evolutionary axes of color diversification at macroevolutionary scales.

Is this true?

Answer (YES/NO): NO